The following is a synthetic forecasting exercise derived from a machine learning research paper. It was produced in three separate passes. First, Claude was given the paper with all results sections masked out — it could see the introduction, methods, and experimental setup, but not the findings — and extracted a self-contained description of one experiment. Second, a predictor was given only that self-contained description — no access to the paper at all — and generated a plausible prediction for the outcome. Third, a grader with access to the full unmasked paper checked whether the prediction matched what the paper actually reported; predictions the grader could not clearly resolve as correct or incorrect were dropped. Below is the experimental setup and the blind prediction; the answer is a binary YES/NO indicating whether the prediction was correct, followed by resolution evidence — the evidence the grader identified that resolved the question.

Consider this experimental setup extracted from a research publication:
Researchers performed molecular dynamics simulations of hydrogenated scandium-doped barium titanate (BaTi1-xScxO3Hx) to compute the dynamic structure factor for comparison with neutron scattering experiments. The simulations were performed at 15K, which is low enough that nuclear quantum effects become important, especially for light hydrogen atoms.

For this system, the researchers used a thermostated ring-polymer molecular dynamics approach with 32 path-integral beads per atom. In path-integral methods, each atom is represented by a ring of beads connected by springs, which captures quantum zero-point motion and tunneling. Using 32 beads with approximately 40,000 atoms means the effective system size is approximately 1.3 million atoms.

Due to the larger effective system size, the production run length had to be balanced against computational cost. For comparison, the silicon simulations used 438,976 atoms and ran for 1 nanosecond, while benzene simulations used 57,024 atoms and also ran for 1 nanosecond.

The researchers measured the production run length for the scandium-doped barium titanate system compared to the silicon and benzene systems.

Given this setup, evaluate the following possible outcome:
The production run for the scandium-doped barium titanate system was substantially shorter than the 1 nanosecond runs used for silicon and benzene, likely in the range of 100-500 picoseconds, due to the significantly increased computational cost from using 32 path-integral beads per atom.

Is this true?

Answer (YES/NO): YES